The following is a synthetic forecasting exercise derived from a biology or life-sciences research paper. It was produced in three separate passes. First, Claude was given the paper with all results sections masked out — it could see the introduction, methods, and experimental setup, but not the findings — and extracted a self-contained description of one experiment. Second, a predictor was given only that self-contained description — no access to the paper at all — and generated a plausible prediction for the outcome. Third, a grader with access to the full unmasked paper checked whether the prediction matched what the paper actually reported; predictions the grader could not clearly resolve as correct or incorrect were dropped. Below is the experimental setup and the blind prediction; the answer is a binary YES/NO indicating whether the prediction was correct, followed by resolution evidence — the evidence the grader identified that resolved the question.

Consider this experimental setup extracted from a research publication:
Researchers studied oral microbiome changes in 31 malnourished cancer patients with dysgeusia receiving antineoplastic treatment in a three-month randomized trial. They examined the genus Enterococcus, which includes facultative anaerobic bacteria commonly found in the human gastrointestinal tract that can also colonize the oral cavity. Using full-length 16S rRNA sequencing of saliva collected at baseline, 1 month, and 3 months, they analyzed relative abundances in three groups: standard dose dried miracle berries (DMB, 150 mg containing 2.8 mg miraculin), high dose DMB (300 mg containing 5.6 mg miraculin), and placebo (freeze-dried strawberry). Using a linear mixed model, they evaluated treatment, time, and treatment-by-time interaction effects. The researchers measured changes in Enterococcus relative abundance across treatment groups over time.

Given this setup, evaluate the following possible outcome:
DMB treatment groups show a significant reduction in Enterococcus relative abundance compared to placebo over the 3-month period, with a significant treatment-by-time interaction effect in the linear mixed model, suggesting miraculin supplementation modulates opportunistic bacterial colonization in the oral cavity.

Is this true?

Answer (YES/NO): NO